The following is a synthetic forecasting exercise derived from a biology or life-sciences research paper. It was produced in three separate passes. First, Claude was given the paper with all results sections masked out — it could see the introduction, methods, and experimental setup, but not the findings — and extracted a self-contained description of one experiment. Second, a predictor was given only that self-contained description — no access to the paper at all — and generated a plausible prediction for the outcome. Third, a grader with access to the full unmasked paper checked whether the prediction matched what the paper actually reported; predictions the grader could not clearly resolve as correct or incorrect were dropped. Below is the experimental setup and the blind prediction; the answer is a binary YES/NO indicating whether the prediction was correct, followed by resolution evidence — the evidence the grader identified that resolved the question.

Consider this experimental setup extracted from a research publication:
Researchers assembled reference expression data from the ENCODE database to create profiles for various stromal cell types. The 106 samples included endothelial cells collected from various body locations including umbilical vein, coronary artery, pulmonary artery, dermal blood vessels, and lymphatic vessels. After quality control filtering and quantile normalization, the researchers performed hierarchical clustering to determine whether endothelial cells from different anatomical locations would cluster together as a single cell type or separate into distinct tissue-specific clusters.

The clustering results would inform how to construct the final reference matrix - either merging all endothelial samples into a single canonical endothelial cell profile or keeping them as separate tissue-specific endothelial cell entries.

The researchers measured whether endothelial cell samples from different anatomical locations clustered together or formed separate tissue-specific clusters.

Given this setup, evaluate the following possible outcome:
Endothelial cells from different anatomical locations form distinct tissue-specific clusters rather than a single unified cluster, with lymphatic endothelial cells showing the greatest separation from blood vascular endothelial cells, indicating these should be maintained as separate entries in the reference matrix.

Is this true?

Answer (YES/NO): NO